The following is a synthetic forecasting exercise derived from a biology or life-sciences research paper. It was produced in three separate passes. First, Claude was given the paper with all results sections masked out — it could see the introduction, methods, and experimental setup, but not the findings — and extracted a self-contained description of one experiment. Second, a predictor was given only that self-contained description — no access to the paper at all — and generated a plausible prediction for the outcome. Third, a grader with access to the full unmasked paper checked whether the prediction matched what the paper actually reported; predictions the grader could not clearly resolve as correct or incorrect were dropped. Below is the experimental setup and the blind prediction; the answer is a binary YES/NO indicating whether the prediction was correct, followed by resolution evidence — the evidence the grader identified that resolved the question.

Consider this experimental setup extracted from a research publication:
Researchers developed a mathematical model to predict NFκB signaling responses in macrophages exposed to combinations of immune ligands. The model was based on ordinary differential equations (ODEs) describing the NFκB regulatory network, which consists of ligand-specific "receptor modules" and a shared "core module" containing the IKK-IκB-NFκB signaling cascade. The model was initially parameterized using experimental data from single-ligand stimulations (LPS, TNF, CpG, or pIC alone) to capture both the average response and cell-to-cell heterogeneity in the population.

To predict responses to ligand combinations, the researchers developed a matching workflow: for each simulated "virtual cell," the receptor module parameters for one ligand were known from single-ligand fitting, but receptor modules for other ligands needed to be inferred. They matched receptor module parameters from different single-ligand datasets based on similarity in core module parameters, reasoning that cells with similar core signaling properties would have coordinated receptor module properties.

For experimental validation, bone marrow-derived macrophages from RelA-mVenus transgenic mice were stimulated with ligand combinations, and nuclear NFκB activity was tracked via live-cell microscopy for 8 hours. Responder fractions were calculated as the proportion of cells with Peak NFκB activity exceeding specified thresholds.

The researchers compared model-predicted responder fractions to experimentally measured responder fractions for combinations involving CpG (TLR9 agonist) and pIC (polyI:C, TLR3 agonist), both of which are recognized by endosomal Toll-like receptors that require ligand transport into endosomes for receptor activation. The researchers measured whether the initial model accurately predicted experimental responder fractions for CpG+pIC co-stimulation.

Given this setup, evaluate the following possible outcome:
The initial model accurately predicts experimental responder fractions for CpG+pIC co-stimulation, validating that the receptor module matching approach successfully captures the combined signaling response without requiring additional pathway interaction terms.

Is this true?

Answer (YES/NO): NO